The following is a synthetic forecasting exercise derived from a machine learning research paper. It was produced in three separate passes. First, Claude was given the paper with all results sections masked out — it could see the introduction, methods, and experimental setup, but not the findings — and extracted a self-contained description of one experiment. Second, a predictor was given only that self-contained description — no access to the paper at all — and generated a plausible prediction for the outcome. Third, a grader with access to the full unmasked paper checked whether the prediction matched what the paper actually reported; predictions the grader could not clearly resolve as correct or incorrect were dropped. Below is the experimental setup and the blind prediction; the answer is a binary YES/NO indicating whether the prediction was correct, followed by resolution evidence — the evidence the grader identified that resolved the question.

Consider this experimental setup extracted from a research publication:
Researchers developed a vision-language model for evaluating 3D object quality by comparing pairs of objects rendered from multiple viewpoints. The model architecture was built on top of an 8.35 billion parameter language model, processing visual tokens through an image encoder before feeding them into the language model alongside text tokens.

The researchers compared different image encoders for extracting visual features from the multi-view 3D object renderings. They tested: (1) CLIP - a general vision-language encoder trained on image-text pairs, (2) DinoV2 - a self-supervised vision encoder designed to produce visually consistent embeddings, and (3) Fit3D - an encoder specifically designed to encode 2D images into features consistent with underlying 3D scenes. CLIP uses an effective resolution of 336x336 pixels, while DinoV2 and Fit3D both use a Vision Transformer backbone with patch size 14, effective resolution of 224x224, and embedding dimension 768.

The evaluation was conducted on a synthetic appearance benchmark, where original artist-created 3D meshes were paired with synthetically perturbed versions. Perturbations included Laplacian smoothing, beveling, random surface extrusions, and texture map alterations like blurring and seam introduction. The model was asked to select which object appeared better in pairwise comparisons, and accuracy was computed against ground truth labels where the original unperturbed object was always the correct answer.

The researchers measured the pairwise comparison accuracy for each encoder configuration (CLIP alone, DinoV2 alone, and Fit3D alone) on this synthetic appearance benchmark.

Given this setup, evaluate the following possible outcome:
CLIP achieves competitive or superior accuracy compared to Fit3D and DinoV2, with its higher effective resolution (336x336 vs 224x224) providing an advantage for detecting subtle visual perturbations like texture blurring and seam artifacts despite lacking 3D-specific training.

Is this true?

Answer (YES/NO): YES